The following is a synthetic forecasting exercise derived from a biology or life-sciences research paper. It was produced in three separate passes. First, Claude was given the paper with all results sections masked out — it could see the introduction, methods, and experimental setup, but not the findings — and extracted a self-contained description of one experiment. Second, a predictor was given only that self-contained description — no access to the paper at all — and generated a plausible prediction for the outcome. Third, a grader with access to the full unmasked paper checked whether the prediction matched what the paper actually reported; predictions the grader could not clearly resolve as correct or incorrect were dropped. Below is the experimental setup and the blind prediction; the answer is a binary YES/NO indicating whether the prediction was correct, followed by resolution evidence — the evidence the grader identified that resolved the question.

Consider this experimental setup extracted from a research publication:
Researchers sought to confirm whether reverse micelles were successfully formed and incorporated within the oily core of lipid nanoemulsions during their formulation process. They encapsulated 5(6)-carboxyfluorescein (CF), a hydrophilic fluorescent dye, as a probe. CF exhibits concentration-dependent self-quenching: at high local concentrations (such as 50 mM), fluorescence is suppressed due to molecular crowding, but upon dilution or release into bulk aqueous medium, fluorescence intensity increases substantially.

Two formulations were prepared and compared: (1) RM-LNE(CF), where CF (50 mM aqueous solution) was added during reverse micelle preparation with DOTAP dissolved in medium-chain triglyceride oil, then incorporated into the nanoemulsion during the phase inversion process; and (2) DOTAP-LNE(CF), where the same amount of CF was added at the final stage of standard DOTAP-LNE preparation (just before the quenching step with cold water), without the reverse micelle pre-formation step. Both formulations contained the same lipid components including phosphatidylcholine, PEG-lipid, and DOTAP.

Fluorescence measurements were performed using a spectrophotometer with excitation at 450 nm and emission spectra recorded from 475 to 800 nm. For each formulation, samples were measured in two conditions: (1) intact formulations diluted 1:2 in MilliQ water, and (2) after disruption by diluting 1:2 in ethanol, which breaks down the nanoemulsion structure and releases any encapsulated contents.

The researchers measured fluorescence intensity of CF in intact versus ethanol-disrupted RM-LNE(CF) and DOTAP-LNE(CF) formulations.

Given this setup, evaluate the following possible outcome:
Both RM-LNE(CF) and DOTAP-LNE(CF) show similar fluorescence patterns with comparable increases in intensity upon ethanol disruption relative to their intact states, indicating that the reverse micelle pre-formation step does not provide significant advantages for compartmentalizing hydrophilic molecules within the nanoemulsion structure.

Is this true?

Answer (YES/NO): NO